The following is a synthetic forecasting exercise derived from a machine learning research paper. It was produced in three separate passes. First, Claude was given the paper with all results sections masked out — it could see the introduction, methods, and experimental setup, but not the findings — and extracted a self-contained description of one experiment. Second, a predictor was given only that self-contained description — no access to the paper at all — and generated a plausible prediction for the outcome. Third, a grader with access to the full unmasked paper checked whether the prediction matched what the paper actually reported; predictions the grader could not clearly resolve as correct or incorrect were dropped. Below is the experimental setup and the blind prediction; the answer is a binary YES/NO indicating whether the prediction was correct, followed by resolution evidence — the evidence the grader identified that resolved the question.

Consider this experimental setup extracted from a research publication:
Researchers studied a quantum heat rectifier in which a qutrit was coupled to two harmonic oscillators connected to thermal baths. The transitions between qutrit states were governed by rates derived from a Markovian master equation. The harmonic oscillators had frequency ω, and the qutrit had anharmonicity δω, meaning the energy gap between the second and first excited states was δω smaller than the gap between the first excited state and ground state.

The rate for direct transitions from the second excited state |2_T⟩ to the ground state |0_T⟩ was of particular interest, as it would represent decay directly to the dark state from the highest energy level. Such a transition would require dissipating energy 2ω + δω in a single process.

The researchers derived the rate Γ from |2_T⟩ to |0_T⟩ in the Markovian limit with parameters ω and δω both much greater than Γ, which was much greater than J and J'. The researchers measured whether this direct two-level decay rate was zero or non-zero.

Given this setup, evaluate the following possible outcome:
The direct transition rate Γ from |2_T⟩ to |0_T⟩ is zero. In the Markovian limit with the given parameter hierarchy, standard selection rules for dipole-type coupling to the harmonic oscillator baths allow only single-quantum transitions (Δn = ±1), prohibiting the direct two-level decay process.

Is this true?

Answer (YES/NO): YES